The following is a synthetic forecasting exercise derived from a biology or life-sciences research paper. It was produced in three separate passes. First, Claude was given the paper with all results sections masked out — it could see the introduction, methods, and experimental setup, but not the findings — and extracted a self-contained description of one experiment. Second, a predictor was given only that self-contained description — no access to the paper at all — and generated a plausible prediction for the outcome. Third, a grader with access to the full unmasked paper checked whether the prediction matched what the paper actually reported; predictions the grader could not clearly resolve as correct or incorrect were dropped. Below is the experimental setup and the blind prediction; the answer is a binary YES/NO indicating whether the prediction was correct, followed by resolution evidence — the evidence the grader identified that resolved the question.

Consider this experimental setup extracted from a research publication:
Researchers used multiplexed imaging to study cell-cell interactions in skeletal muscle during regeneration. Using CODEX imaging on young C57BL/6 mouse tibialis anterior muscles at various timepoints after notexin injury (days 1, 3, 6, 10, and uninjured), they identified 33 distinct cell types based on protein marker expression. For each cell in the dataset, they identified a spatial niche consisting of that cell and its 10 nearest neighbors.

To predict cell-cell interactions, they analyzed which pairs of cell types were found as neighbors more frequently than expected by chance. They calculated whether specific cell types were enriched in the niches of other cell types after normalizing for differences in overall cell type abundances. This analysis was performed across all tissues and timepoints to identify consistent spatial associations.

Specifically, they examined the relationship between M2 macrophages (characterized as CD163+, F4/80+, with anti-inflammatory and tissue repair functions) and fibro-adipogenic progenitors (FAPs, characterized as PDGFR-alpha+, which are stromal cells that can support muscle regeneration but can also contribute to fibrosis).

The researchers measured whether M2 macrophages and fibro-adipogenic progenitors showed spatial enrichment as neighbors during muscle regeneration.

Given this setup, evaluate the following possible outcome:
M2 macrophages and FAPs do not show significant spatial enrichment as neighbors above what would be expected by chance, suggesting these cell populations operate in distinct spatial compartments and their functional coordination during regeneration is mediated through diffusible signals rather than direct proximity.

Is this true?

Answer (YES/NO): YES